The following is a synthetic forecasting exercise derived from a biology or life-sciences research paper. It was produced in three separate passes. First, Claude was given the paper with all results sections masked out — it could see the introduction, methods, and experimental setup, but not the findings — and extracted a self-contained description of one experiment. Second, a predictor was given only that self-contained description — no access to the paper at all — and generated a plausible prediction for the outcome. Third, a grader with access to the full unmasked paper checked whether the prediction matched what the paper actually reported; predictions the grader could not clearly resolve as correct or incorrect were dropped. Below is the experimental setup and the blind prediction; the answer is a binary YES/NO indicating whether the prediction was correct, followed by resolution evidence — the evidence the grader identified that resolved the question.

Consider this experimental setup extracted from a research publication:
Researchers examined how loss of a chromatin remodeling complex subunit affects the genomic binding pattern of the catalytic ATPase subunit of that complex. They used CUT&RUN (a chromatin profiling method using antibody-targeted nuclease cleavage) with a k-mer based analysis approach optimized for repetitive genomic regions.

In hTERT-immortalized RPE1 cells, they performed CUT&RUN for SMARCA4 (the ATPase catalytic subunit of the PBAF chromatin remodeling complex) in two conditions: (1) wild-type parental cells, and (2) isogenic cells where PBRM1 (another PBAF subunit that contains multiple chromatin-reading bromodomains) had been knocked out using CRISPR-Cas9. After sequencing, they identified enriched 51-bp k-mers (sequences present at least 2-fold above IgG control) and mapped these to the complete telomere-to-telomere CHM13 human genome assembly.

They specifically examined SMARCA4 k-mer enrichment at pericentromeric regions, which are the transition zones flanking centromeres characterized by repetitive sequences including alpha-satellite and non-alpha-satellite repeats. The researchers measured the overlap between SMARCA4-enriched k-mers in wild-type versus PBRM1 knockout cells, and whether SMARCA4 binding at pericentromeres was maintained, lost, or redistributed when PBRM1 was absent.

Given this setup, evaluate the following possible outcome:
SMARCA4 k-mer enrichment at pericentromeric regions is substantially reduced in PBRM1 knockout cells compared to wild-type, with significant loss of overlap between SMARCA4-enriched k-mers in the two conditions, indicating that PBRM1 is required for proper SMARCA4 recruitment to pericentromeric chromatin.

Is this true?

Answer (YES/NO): NO